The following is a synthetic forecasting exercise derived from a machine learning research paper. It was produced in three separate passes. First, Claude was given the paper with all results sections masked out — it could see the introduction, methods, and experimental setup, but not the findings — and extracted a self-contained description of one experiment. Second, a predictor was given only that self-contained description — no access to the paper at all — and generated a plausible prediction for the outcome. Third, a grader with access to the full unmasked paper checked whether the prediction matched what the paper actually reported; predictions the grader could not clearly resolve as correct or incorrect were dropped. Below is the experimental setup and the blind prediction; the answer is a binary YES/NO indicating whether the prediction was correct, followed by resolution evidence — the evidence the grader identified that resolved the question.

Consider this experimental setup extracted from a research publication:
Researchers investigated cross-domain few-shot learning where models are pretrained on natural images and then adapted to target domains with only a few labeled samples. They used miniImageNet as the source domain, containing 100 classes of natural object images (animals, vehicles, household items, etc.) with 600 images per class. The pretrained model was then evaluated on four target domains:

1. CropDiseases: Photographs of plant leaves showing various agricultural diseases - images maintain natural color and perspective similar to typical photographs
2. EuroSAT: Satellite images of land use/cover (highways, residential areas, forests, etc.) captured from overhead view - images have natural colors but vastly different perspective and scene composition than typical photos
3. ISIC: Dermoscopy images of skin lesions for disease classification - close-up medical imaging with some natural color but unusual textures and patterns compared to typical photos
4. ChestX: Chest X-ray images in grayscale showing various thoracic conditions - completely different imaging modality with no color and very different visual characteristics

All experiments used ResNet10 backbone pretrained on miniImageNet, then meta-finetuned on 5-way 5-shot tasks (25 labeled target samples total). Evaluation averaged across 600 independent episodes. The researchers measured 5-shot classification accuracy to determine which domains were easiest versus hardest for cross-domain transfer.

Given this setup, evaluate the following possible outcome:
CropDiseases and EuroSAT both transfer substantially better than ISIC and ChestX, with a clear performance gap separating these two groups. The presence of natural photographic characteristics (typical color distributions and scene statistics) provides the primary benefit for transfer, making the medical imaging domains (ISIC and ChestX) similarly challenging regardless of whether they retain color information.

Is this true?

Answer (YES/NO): NO